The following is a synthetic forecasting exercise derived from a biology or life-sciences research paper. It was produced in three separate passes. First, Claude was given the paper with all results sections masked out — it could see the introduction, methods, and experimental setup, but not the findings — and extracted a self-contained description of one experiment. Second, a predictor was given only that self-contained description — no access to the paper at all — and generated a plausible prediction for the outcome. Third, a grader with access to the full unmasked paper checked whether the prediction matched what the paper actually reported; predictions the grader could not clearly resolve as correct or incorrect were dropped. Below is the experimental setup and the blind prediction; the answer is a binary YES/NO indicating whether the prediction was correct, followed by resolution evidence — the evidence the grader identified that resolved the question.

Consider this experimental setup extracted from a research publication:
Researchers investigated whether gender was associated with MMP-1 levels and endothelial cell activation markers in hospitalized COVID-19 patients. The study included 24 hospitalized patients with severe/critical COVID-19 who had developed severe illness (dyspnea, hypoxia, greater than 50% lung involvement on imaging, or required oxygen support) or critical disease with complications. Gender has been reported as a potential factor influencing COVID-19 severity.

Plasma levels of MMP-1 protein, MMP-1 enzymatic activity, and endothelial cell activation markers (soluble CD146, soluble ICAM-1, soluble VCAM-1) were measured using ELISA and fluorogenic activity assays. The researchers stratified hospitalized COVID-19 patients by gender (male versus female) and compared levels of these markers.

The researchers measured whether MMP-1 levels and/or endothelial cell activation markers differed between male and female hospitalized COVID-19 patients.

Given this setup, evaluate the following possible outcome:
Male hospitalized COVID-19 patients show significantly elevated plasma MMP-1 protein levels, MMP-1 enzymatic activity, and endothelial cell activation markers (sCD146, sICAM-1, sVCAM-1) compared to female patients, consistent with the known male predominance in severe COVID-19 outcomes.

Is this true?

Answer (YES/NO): NO